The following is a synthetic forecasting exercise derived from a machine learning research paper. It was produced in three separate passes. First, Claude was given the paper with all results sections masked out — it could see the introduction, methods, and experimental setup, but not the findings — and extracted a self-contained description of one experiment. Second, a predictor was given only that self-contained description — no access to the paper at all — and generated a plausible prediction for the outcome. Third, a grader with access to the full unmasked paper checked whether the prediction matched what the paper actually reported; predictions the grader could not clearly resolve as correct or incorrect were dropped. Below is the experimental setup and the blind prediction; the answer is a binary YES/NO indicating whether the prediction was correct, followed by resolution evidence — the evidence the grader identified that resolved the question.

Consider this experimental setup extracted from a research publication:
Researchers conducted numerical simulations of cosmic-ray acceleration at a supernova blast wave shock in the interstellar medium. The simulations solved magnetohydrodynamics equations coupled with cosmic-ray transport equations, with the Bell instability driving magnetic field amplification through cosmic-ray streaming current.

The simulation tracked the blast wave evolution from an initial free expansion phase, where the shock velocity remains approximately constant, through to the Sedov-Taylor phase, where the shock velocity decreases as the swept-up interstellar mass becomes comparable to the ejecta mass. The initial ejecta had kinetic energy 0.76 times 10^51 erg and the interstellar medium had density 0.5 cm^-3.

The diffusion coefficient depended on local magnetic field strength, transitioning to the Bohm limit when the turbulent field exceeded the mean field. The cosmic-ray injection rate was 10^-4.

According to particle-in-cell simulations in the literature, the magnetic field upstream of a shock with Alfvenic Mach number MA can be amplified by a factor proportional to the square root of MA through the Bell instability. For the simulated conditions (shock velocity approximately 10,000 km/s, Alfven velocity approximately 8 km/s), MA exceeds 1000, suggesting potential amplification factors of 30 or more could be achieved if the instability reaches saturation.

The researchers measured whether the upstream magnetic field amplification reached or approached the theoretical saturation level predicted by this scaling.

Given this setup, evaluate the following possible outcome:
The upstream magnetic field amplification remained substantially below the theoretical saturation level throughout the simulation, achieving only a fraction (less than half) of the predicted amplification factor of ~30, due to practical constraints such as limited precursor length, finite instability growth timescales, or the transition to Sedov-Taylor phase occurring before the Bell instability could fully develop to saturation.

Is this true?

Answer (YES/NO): YES